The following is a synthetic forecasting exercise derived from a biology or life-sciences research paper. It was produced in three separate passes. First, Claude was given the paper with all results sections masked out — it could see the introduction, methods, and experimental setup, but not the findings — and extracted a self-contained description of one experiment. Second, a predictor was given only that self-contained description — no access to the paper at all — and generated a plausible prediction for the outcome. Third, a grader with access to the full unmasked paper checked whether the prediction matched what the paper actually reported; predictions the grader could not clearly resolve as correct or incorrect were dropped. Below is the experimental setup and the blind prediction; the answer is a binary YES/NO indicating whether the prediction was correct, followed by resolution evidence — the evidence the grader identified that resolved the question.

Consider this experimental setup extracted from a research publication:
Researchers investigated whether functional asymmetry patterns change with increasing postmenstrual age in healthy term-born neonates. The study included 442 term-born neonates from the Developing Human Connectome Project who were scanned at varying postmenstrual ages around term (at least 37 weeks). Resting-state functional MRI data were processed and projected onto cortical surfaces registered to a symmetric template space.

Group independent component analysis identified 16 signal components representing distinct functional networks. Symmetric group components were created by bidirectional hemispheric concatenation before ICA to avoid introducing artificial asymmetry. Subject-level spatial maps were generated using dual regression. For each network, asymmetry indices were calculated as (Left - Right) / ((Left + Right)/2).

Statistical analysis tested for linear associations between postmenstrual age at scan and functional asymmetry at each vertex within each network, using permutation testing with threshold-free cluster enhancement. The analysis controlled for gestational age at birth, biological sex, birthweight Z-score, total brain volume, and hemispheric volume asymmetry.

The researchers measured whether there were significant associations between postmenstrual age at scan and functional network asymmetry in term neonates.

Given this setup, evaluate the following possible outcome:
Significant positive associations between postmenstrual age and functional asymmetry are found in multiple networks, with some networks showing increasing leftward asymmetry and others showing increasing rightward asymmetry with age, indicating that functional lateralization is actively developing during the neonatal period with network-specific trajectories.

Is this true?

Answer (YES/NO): NO